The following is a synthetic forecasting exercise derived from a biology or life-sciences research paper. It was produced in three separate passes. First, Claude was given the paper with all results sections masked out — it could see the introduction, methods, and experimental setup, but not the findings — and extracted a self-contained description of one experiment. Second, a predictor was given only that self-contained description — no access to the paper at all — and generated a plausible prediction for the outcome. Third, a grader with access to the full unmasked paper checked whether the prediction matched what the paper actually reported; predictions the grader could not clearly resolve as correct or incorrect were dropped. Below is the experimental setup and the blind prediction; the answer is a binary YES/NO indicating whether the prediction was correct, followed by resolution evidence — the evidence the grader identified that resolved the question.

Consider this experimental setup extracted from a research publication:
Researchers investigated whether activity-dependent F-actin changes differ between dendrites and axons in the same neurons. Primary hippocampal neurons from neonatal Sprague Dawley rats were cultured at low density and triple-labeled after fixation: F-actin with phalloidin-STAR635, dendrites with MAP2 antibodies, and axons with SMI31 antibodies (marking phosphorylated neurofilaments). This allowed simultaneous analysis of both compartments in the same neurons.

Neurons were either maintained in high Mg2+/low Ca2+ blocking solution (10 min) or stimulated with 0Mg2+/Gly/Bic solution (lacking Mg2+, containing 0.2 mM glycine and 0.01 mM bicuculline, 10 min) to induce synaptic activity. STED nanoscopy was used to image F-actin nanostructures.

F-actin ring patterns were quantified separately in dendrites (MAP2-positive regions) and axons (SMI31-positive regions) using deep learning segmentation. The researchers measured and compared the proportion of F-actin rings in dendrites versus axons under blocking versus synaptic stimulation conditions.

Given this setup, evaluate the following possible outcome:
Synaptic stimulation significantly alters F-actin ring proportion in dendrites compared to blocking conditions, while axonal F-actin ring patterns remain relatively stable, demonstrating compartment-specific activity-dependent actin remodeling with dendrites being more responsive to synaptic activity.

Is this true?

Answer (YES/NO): YES